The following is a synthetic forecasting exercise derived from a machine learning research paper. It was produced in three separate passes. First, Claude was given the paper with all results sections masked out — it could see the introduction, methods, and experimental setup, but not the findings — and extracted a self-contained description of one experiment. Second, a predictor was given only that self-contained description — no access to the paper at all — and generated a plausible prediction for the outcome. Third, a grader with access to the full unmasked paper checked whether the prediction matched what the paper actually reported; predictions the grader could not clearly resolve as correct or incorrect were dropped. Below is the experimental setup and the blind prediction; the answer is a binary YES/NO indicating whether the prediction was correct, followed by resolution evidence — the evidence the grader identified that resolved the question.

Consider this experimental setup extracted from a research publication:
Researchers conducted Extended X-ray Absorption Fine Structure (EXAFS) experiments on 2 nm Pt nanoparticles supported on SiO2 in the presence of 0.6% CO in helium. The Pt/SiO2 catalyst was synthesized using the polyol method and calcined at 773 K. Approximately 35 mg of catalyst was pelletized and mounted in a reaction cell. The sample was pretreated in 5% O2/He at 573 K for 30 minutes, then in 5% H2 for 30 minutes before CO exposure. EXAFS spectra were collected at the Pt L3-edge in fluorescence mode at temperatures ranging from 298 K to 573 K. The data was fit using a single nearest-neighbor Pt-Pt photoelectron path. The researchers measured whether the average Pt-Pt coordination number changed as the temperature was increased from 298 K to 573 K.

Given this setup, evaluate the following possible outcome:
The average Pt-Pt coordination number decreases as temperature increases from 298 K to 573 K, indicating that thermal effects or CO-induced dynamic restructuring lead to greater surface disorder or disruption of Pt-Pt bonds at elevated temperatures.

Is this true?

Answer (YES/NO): NO